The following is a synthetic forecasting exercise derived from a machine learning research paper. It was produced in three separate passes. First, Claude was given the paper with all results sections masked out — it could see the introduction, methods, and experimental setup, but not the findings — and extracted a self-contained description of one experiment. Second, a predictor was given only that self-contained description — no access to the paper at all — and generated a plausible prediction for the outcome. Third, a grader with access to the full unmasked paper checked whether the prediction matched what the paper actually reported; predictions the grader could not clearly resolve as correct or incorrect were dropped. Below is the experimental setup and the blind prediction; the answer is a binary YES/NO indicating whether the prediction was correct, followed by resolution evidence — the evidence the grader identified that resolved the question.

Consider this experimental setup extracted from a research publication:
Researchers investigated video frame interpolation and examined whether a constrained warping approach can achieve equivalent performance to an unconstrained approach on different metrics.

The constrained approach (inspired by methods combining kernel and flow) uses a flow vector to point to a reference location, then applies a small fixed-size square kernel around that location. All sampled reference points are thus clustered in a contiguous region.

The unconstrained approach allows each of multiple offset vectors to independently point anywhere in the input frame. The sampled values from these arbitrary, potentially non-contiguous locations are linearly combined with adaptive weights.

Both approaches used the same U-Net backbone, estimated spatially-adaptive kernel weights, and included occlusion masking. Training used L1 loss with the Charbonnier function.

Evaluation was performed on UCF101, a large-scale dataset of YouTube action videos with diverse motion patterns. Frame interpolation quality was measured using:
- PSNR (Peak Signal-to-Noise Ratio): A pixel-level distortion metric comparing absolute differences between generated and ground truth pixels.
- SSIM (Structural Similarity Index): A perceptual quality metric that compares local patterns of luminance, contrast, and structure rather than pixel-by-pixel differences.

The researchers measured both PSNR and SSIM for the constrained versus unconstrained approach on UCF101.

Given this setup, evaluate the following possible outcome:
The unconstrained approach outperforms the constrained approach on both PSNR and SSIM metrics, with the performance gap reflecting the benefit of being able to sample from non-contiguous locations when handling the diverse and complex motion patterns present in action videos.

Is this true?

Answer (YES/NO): NO